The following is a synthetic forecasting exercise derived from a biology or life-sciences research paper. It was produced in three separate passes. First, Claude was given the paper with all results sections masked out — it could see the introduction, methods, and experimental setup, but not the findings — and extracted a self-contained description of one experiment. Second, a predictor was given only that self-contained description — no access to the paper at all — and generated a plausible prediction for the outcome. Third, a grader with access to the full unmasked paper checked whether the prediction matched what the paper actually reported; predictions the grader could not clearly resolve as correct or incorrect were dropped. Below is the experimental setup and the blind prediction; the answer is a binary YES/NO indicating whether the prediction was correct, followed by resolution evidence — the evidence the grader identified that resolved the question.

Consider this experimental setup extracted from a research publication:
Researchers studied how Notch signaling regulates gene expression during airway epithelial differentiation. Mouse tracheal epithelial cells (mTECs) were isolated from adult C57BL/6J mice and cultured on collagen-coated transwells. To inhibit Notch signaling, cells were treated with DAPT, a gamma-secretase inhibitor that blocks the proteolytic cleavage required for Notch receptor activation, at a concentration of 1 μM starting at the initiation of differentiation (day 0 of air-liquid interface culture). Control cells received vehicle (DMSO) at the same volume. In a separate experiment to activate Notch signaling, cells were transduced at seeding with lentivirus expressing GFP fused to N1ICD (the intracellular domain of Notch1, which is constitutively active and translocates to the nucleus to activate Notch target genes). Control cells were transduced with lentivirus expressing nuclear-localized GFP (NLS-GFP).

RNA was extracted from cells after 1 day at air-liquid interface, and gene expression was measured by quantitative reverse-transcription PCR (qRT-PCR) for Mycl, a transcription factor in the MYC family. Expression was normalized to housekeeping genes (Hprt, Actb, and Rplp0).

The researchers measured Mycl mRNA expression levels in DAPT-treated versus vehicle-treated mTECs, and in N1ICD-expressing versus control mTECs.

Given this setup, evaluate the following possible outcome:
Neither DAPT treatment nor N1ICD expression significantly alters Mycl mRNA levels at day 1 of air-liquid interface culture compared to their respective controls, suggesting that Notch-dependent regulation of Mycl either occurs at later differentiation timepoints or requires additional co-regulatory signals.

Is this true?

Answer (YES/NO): NO